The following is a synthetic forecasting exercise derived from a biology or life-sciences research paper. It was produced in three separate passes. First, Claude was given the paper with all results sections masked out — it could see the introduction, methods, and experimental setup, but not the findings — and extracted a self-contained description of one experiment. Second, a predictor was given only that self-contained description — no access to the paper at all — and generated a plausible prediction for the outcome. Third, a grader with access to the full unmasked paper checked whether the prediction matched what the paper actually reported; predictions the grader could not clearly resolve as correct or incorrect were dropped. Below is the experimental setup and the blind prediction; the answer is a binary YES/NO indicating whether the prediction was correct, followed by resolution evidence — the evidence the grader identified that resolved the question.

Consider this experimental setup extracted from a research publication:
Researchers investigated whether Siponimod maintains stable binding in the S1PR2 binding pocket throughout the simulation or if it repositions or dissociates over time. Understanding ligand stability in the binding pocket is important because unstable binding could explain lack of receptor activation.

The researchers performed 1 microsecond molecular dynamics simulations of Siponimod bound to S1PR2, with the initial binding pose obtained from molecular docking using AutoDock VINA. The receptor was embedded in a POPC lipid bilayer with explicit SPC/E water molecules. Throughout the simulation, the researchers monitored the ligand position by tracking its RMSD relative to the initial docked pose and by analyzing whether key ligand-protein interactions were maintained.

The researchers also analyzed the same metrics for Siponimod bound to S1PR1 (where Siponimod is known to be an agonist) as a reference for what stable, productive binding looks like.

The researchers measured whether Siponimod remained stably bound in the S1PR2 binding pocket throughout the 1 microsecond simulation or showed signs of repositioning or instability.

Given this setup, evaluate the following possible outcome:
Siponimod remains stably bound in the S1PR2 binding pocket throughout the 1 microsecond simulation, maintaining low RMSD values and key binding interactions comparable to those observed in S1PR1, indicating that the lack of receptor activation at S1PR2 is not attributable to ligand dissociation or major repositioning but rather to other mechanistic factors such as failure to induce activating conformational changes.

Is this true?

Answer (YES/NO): YES